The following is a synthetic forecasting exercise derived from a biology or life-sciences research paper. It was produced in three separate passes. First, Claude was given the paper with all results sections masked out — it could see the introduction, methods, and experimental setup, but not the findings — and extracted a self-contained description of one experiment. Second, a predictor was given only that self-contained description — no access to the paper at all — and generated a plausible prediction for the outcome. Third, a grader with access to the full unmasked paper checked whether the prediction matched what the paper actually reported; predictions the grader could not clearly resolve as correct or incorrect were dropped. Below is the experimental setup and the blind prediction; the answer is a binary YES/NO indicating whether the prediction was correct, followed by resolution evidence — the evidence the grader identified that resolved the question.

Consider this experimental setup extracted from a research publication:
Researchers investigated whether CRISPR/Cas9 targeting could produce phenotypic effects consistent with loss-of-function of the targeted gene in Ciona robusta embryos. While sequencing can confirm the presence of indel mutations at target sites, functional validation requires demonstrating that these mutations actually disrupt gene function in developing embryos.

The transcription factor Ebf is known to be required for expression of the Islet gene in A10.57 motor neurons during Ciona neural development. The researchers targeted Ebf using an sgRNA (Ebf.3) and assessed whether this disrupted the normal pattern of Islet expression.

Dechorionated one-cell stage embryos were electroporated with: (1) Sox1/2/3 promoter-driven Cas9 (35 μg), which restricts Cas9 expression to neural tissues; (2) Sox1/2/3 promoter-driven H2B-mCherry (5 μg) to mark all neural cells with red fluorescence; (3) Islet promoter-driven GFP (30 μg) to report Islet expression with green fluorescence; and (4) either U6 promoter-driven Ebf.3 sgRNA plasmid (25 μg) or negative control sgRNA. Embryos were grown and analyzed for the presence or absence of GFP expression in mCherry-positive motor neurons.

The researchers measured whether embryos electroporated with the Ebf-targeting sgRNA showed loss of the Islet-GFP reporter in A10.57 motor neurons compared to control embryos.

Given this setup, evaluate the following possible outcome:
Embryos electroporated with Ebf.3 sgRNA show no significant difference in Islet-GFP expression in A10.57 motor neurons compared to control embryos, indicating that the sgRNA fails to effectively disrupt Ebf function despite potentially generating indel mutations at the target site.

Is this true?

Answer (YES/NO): NO